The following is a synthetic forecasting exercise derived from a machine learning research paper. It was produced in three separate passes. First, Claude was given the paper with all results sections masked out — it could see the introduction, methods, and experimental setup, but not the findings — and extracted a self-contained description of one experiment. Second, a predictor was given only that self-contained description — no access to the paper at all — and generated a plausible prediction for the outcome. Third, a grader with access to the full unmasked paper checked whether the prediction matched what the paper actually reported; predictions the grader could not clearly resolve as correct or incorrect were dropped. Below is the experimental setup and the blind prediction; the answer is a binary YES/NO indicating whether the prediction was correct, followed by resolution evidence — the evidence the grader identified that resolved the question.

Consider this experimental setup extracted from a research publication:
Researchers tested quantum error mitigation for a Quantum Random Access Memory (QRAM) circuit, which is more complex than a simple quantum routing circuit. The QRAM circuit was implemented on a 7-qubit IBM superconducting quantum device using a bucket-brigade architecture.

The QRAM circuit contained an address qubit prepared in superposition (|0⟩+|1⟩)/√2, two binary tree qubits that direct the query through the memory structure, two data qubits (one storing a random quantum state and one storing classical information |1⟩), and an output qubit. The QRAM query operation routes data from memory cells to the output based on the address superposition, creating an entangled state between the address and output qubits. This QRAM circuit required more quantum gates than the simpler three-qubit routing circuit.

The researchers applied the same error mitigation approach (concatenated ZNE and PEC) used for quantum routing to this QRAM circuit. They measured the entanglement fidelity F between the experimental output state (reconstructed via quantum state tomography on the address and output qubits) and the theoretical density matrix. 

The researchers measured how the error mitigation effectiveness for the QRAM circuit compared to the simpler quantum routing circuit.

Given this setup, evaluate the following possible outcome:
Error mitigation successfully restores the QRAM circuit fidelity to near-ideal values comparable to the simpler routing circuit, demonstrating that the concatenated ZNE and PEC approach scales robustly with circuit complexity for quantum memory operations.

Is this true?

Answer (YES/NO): NO